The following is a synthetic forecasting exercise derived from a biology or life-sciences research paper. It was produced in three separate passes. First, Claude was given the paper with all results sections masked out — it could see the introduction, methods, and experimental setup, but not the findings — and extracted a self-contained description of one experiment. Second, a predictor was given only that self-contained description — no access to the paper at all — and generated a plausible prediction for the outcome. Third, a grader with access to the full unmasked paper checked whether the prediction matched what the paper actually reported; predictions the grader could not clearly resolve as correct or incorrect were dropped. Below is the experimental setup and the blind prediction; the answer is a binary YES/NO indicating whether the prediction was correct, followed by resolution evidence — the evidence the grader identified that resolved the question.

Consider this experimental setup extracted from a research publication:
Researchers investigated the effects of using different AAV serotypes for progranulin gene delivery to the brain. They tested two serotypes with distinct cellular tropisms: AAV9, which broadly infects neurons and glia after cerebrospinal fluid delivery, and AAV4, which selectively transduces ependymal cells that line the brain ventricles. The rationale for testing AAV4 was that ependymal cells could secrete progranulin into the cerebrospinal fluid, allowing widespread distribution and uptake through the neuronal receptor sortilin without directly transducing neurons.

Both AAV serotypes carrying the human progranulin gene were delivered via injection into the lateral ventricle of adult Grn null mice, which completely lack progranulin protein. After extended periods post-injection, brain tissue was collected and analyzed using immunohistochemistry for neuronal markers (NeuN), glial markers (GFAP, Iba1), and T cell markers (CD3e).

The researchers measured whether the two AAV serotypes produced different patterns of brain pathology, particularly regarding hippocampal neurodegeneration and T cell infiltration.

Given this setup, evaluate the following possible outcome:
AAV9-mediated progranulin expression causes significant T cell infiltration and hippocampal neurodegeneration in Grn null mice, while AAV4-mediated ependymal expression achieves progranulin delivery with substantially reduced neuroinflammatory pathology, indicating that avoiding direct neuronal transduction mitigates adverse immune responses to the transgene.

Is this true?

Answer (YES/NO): NO